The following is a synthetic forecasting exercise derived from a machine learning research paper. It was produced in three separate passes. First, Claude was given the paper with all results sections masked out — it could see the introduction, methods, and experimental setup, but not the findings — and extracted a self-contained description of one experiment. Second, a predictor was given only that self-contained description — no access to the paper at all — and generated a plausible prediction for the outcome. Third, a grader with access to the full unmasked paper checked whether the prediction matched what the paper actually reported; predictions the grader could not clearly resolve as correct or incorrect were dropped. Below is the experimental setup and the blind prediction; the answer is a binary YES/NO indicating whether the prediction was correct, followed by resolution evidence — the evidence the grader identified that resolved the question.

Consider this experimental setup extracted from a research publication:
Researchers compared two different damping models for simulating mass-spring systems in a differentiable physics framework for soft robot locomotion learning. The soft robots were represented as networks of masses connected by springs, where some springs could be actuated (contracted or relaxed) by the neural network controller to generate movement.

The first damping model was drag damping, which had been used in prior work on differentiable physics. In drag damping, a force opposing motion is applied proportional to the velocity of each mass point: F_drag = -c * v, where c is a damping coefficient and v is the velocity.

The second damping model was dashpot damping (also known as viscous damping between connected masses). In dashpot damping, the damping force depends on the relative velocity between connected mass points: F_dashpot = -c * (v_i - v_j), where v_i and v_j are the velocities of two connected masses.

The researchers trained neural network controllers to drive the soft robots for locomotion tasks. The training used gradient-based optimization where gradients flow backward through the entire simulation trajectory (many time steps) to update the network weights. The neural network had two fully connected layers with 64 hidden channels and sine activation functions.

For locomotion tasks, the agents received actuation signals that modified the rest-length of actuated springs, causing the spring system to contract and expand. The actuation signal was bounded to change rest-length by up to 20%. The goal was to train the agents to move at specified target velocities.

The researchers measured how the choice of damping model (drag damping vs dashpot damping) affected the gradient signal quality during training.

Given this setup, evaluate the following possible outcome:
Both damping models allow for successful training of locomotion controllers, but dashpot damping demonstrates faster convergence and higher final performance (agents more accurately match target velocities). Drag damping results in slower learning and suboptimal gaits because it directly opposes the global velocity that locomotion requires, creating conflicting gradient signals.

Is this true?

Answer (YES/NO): NO